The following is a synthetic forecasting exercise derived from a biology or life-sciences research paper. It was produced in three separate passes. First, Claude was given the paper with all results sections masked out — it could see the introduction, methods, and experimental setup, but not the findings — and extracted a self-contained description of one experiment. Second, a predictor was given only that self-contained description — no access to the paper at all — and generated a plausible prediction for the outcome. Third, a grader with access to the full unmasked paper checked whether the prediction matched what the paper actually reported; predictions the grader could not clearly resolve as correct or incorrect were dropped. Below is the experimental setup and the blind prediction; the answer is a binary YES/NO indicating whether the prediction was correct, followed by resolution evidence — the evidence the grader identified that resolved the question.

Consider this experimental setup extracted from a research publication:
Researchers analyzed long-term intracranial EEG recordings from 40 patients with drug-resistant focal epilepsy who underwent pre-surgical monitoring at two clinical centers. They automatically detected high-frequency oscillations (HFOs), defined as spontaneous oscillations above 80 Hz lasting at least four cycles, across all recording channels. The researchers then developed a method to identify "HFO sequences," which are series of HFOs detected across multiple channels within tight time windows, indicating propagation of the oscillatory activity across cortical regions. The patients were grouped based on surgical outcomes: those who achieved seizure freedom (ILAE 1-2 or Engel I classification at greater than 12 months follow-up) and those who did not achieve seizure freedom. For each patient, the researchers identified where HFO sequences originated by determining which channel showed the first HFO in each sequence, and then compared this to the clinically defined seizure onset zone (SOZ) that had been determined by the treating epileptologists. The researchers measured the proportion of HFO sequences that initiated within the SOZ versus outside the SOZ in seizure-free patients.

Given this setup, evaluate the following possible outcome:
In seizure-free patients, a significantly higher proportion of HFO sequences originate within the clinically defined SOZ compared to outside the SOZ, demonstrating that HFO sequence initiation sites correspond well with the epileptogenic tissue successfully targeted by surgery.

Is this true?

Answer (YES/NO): YES